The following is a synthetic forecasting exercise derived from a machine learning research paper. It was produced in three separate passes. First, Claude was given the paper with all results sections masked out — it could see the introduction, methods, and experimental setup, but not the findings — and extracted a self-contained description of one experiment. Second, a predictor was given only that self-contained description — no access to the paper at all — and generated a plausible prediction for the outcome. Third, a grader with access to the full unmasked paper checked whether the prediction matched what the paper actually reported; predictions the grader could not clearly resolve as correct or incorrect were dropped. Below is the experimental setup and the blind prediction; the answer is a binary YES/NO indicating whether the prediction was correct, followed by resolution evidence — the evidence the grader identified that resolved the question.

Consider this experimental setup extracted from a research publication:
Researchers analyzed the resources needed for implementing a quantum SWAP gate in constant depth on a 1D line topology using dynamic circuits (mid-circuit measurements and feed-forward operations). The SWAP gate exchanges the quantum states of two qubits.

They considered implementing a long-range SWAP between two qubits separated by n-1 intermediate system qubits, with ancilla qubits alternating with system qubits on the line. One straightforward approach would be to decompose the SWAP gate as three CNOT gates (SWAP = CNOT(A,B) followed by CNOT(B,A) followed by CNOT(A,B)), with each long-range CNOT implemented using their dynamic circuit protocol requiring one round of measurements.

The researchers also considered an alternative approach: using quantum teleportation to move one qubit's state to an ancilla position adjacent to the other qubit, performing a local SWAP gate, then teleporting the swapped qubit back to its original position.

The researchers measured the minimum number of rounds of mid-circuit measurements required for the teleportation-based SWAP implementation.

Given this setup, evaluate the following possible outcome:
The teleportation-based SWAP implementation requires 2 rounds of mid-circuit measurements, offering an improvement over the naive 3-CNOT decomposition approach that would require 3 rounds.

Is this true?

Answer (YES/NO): YES